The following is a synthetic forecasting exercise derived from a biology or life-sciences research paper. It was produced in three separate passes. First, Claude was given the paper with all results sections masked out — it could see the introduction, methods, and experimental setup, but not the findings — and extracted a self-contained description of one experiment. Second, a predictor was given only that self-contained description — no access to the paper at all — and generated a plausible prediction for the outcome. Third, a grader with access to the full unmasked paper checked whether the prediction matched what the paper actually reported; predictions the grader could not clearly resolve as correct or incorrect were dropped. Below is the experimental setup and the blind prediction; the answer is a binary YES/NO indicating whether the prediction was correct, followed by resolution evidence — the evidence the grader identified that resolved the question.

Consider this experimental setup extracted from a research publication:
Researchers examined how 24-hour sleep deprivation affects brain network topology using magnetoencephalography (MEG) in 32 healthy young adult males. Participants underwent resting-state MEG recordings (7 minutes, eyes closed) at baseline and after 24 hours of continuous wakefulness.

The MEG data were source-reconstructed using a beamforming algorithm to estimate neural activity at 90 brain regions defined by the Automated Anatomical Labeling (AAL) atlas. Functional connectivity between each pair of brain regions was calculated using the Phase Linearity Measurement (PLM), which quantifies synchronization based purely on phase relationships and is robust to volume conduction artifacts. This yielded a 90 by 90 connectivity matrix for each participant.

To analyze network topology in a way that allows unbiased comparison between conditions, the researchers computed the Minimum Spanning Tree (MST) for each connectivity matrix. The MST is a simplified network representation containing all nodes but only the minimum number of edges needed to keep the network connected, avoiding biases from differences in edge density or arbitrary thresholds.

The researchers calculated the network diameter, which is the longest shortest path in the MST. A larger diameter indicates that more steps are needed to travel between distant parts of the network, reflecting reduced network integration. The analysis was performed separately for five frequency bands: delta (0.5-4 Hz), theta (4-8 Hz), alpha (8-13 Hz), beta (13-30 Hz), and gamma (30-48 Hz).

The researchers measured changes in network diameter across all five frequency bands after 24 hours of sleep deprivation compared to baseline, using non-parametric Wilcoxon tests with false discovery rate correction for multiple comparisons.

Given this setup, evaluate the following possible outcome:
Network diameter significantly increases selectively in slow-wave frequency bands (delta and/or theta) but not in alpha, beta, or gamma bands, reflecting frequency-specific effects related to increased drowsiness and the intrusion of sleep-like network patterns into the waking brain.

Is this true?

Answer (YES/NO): NO